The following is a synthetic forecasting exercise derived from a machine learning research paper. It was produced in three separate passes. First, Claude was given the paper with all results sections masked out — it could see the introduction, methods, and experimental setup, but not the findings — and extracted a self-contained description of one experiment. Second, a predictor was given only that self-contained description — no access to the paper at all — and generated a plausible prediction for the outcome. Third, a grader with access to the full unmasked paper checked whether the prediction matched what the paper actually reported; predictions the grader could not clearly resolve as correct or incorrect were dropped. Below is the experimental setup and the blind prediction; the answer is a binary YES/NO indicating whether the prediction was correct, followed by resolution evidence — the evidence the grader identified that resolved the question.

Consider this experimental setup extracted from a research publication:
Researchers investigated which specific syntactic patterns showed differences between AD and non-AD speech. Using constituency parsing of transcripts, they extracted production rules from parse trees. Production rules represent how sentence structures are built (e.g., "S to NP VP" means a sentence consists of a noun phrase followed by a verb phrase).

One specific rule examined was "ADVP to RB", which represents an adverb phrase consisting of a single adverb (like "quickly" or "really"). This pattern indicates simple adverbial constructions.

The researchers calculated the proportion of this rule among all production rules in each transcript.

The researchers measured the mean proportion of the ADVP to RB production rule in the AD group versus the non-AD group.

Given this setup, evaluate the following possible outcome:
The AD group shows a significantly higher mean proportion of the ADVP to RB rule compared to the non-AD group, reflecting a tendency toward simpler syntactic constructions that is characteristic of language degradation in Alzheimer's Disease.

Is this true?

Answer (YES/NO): YES